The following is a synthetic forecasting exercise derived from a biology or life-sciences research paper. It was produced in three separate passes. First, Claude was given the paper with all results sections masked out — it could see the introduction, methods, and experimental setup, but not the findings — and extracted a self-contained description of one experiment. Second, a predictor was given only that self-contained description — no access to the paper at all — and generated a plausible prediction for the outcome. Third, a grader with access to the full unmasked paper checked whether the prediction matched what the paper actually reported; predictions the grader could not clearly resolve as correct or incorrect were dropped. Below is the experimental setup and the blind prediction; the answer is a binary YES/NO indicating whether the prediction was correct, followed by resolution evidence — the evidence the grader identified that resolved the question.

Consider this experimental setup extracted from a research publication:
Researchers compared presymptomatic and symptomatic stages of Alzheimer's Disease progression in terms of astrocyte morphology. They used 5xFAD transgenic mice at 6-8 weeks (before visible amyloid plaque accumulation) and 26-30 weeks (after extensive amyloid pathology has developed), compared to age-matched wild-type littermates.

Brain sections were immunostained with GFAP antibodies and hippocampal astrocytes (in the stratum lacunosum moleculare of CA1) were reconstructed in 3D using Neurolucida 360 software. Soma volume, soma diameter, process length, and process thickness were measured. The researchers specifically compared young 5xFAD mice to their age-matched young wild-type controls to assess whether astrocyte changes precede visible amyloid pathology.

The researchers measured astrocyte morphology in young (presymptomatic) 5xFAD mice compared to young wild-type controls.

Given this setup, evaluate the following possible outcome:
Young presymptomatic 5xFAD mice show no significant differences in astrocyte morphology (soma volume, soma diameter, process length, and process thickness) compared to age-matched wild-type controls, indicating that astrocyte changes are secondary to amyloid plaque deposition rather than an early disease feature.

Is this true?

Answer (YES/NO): YES